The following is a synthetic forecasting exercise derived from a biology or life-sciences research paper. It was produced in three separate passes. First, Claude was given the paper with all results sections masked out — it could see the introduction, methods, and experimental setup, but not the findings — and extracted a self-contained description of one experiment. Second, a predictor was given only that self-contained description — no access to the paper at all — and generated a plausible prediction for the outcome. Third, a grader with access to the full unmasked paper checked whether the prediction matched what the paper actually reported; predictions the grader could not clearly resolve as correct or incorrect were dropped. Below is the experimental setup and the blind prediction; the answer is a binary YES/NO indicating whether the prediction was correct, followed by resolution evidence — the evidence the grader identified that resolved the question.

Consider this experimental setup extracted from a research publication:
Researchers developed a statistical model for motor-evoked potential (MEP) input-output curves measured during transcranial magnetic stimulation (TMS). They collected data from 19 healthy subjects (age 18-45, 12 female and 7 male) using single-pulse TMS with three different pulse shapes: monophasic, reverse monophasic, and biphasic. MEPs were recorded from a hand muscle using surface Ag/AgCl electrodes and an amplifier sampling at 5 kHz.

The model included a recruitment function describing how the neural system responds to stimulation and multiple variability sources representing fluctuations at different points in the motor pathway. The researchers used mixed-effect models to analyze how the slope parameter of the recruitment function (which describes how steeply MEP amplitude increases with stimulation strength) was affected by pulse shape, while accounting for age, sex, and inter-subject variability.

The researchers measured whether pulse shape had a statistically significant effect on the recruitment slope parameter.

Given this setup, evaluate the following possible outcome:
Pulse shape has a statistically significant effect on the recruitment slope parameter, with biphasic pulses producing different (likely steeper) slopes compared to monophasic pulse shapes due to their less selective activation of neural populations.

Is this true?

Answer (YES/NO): NO